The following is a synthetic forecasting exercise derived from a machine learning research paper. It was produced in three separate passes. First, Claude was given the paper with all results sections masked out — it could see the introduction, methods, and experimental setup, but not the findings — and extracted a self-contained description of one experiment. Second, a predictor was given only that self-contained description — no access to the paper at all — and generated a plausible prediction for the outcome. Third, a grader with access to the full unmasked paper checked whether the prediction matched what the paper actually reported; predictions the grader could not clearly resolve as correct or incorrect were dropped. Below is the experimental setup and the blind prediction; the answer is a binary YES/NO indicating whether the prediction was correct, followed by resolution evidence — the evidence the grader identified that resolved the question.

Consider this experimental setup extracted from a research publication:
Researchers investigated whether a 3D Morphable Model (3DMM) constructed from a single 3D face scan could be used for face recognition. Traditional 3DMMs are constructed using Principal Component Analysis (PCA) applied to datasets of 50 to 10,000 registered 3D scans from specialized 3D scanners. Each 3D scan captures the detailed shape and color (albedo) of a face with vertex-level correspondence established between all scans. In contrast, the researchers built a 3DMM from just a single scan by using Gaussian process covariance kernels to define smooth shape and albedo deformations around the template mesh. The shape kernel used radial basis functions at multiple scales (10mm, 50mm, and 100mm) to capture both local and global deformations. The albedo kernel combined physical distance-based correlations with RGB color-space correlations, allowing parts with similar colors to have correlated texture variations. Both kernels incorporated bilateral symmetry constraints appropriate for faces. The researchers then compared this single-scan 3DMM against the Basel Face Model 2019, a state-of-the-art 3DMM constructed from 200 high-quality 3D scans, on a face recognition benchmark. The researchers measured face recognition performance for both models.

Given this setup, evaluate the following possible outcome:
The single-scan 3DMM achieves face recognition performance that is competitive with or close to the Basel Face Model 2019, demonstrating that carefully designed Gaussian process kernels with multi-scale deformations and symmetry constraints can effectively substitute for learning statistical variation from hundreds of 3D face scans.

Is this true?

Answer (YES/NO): NO